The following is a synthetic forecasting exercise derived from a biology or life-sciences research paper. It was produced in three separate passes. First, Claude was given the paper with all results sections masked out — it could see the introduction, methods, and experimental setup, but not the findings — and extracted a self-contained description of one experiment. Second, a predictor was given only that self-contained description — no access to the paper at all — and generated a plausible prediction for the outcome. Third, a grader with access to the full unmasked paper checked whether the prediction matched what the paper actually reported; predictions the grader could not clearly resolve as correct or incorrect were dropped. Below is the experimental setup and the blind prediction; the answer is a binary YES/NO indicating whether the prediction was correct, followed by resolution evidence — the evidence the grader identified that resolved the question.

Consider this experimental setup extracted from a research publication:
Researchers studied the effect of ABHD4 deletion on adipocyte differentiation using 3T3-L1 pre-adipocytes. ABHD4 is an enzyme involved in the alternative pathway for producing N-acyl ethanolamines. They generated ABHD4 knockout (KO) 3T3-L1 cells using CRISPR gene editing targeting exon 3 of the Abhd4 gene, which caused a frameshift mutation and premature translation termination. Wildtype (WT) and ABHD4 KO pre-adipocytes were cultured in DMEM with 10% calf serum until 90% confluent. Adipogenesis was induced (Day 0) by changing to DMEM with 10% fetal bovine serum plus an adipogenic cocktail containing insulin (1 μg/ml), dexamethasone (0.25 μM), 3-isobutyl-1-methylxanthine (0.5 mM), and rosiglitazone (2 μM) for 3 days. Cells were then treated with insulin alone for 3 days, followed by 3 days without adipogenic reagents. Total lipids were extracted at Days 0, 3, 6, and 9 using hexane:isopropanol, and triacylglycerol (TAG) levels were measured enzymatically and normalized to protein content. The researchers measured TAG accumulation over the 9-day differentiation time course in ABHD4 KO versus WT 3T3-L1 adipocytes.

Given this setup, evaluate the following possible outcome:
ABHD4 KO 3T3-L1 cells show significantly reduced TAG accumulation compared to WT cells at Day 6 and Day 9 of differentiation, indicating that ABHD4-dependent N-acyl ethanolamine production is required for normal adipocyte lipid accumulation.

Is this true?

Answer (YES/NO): NO